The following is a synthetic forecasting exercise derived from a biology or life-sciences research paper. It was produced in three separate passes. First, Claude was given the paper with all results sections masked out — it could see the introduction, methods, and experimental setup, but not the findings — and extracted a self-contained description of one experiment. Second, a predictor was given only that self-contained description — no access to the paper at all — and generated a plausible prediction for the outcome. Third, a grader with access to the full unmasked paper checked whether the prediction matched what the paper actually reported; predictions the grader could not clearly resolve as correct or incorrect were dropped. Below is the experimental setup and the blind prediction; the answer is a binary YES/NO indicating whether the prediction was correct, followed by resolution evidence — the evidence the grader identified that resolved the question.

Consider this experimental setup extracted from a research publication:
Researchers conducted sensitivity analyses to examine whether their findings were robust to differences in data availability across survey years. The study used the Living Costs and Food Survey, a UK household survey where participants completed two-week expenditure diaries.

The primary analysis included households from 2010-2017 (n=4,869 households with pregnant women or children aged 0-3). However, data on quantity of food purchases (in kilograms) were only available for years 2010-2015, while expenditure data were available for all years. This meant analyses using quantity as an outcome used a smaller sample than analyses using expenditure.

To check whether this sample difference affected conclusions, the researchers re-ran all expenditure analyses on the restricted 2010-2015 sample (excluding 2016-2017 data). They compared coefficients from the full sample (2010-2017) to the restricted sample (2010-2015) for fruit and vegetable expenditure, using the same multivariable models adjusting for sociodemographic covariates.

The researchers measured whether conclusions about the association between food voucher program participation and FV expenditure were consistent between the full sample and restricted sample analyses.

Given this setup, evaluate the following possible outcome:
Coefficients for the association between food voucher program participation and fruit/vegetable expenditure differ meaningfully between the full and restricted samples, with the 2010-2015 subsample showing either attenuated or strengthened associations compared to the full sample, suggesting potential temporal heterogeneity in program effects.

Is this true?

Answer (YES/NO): NO